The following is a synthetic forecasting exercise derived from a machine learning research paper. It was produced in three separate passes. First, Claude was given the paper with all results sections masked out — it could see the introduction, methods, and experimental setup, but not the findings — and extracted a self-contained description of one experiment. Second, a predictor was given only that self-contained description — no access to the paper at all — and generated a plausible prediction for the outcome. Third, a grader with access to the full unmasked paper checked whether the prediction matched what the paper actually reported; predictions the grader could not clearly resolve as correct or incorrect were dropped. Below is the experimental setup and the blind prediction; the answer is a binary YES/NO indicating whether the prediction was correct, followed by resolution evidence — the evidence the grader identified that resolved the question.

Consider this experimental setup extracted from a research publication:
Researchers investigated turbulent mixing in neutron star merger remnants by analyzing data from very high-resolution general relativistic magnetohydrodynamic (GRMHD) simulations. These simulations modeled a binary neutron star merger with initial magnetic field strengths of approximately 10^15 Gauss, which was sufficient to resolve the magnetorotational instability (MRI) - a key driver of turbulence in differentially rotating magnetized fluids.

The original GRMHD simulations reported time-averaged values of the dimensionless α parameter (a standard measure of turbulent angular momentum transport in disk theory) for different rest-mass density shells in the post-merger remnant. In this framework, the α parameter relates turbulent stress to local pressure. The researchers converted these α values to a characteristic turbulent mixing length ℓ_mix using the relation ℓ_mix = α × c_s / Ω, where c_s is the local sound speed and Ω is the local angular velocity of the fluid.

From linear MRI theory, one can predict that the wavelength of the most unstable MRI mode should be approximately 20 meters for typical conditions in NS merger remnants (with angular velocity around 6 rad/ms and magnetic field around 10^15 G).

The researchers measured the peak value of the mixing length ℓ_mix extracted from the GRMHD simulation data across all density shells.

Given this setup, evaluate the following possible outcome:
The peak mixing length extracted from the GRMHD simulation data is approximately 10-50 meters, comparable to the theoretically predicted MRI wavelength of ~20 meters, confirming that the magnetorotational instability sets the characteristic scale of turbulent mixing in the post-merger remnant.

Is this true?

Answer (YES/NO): YES